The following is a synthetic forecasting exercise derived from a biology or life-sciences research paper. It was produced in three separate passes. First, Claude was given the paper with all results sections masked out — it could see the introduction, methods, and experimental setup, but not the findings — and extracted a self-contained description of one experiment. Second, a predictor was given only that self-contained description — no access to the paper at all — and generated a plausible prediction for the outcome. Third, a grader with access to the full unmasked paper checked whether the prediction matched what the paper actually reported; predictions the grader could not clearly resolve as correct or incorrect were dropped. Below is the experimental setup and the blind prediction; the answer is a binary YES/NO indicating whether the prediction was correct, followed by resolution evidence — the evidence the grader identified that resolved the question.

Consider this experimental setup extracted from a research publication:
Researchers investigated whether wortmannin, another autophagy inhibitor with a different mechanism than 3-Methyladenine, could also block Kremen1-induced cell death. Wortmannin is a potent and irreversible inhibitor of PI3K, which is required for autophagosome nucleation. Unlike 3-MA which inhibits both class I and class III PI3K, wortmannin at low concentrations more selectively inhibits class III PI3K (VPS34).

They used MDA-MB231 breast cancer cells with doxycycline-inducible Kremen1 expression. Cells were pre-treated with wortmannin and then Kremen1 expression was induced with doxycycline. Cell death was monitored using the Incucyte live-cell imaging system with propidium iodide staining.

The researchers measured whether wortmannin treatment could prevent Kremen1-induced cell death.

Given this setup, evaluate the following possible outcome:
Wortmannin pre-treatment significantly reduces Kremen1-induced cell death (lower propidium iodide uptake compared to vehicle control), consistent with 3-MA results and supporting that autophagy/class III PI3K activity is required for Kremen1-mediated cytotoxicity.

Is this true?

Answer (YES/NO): YES